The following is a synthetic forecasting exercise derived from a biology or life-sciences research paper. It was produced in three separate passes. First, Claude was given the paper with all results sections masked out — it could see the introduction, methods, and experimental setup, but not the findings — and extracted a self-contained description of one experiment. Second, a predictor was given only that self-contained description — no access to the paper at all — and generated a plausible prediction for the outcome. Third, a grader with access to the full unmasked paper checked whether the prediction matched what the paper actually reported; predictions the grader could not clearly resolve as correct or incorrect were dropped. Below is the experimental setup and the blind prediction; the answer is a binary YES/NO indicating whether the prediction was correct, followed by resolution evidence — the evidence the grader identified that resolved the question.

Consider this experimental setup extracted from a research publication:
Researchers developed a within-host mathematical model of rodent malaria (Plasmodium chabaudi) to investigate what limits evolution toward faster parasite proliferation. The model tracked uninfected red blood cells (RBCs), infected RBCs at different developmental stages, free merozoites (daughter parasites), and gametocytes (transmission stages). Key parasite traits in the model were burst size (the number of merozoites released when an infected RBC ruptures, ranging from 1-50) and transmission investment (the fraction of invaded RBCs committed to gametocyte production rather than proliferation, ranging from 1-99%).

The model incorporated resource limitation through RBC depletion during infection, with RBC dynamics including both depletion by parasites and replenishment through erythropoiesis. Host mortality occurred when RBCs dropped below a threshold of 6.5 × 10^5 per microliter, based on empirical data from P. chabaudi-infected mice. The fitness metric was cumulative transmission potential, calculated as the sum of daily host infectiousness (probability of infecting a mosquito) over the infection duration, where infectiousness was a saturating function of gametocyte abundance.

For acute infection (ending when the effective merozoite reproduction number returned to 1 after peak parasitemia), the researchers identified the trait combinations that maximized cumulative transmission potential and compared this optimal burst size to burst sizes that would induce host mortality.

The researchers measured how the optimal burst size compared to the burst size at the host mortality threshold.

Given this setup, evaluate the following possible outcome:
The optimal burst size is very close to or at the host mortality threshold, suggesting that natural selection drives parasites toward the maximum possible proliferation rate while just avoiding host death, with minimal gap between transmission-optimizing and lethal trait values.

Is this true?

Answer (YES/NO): NO